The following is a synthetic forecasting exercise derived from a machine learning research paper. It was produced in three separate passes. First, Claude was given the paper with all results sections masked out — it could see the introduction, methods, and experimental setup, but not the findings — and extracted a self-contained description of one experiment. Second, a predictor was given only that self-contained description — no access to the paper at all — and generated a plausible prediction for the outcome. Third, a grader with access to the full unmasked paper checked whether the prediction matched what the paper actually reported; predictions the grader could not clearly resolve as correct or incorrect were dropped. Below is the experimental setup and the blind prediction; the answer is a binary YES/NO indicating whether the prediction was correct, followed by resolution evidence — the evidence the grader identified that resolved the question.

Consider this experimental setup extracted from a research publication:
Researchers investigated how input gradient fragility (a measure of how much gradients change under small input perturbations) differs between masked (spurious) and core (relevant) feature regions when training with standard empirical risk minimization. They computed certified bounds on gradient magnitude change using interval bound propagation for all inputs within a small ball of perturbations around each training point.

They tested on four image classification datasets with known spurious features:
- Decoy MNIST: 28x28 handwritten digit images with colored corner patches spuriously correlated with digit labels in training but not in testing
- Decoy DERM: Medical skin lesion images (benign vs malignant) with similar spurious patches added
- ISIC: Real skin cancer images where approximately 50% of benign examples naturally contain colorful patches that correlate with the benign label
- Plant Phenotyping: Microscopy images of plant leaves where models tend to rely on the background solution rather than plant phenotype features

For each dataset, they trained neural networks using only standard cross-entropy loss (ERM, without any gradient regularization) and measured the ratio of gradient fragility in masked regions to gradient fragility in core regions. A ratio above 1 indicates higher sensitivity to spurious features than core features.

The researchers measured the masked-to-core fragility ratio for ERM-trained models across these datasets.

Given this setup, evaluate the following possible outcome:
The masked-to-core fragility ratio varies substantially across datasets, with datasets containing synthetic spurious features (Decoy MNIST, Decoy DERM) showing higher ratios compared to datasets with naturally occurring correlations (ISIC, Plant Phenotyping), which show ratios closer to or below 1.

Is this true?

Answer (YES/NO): NO